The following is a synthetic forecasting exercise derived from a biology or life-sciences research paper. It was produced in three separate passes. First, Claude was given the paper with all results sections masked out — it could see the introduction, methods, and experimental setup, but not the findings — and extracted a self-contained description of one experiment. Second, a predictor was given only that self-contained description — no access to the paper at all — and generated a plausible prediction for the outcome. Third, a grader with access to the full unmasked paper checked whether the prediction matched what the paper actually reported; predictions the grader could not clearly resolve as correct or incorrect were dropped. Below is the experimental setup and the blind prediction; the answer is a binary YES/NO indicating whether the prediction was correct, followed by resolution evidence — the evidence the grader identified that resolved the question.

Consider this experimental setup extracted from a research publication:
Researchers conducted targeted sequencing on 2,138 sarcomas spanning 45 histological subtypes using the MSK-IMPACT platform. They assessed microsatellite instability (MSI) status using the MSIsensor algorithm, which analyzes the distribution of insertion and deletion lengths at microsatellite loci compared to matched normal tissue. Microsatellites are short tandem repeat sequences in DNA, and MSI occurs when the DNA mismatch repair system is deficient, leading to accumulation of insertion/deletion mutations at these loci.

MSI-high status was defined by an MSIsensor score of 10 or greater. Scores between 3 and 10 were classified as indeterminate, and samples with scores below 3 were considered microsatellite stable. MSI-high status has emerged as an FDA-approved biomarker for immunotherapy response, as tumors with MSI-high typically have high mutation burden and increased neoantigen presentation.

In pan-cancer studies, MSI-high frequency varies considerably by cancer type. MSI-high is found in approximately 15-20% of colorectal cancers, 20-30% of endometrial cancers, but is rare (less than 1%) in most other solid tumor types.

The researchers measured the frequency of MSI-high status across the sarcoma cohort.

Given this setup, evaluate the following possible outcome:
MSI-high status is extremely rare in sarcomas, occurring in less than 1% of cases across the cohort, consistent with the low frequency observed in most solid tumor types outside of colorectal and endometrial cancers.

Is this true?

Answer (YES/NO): YES